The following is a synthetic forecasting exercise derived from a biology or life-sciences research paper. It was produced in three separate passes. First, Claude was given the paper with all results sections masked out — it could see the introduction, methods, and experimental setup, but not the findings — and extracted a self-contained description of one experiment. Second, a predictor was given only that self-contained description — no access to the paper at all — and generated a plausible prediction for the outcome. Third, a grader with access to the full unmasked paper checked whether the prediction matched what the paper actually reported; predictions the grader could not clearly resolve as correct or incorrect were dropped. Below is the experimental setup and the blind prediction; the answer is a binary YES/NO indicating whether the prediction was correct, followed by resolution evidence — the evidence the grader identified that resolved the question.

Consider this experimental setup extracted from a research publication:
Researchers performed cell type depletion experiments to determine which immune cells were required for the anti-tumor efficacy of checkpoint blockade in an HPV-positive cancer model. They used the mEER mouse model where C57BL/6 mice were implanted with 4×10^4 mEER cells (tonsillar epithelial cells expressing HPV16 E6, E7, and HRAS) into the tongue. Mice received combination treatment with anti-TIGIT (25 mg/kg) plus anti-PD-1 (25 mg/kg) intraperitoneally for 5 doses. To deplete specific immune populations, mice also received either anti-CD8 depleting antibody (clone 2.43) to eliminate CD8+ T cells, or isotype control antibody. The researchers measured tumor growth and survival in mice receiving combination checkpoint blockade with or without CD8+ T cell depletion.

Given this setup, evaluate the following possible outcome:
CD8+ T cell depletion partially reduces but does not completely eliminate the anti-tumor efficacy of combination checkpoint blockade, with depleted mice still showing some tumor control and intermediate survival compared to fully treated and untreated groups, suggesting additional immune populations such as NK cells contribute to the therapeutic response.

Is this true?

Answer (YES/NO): NO